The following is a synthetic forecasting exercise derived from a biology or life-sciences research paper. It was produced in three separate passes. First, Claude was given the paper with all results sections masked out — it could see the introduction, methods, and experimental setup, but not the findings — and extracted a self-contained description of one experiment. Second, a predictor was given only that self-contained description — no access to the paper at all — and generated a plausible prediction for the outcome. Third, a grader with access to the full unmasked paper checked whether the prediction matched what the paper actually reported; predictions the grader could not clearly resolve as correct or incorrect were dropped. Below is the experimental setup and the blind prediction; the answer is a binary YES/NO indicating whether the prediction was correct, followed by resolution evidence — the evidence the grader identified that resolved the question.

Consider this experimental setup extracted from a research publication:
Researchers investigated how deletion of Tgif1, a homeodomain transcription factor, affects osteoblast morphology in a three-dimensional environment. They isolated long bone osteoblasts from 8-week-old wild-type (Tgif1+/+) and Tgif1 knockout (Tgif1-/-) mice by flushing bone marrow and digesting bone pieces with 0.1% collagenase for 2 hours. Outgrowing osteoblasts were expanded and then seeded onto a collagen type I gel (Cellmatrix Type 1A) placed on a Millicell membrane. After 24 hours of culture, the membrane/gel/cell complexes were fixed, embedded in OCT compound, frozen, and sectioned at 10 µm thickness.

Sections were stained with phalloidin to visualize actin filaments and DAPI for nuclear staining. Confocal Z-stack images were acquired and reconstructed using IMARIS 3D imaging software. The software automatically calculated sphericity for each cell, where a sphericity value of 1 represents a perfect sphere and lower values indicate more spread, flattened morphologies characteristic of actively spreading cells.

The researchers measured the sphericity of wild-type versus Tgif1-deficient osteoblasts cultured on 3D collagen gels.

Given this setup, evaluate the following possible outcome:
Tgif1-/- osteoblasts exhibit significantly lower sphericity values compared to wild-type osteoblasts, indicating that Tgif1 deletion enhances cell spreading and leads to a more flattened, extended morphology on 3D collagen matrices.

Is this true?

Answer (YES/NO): NO